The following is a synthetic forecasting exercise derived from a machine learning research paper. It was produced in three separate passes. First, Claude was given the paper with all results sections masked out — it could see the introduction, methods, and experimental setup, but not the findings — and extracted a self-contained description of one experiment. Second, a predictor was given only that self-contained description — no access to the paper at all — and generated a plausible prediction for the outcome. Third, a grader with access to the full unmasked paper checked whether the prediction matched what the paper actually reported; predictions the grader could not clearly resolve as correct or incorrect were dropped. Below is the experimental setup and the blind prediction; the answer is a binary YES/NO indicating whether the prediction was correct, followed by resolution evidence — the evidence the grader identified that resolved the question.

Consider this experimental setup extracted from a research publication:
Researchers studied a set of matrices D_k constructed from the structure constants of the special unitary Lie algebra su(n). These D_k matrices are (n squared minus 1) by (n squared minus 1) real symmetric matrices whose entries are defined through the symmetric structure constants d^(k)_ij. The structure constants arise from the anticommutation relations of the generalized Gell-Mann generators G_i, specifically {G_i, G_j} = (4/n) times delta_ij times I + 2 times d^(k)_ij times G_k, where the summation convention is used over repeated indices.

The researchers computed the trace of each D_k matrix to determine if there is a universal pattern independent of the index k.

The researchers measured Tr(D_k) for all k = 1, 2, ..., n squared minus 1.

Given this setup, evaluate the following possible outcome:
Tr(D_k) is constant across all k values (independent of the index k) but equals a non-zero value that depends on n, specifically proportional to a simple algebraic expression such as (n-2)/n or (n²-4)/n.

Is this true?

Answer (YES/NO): NO